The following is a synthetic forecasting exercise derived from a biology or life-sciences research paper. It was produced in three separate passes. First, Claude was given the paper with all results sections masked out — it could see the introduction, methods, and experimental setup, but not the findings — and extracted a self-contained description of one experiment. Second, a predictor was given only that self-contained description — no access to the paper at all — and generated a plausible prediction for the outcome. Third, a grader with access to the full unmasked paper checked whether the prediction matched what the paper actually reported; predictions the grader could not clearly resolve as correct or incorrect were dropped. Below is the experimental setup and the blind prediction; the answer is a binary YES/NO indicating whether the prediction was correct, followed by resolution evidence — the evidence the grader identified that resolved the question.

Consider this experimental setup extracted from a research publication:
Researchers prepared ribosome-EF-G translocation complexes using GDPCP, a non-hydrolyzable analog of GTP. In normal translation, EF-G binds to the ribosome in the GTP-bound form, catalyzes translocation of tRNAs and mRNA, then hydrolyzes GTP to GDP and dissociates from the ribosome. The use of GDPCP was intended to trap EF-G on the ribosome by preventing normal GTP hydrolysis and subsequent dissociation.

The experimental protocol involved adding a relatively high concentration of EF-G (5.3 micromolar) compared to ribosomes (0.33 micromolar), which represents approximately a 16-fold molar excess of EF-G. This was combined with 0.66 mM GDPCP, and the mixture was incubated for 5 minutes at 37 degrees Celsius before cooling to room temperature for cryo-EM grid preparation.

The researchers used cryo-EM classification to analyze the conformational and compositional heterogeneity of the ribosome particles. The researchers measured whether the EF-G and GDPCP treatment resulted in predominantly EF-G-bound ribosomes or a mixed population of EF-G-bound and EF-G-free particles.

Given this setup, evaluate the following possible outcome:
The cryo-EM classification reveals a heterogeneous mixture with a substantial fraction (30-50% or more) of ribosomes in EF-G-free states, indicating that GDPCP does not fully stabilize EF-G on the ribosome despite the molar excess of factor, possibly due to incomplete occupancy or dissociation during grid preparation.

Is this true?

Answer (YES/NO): YES